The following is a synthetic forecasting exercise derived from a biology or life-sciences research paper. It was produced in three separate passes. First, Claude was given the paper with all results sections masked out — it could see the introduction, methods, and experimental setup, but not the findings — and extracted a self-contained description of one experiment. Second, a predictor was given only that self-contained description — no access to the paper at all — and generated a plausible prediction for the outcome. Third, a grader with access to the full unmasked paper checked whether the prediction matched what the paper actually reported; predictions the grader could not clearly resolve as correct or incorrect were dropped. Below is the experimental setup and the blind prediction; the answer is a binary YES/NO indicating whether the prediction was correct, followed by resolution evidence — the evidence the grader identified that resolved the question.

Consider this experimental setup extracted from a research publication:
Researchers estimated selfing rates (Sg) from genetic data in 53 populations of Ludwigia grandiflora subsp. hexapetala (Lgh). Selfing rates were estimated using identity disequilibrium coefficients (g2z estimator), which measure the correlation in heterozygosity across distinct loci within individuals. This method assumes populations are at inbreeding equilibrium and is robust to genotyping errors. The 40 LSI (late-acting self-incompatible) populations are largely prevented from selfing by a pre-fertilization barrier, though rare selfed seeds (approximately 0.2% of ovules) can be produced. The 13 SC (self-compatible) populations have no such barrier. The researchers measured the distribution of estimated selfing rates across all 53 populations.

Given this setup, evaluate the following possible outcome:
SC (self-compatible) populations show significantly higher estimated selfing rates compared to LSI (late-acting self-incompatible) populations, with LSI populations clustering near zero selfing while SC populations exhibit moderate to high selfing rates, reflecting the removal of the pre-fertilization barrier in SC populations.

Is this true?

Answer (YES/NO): YES